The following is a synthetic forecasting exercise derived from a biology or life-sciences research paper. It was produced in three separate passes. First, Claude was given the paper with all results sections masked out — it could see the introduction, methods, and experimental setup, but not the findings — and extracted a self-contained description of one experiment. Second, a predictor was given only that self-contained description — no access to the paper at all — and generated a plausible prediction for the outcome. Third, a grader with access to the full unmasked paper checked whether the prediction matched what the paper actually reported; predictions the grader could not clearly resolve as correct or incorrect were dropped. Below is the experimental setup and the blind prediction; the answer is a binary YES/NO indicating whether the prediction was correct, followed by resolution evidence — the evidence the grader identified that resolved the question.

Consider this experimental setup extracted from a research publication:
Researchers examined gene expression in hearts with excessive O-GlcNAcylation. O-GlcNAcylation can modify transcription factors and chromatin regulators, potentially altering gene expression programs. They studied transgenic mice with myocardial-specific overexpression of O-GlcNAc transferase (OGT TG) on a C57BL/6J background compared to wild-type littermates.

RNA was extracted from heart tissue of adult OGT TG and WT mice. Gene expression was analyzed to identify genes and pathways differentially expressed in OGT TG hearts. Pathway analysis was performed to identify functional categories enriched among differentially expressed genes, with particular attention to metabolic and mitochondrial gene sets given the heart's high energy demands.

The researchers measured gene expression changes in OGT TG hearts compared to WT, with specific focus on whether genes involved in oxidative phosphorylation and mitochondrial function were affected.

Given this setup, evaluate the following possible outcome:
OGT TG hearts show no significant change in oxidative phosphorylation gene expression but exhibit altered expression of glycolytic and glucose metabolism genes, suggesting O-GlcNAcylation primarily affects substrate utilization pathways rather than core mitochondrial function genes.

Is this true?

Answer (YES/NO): NO